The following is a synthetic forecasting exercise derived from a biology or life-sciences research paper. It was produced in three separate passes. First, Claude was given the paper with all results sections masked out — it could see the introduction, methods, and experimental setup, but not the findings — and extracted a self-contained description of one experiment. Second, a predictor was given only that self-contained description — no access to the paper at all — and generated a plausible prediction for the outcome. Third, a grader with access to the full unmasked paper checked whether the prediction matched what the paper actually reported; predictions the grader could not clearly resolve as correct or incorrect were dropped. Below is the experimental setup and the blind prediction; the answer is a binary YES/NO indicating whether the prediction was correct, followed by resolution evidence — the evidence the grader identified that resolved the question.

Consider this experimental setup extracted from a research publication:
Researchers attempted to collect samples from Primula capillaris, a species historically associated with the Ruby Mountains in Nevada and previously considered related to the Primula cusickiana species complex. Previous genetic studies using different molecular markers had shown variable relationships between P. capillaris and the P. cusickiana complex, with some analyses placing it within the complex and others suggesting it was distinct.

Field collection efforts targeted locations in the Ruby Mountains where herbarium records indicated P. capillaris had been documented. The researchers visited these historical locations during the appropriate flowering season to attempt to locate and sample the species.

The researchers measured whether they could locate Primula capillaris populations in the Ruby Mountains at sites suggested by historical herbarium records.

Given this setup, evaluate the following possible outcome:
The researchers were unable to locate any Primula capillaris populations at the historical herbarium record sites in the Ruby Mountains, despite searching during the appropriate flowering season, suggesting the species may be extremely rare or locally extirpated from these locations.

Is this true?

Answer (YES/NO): YES